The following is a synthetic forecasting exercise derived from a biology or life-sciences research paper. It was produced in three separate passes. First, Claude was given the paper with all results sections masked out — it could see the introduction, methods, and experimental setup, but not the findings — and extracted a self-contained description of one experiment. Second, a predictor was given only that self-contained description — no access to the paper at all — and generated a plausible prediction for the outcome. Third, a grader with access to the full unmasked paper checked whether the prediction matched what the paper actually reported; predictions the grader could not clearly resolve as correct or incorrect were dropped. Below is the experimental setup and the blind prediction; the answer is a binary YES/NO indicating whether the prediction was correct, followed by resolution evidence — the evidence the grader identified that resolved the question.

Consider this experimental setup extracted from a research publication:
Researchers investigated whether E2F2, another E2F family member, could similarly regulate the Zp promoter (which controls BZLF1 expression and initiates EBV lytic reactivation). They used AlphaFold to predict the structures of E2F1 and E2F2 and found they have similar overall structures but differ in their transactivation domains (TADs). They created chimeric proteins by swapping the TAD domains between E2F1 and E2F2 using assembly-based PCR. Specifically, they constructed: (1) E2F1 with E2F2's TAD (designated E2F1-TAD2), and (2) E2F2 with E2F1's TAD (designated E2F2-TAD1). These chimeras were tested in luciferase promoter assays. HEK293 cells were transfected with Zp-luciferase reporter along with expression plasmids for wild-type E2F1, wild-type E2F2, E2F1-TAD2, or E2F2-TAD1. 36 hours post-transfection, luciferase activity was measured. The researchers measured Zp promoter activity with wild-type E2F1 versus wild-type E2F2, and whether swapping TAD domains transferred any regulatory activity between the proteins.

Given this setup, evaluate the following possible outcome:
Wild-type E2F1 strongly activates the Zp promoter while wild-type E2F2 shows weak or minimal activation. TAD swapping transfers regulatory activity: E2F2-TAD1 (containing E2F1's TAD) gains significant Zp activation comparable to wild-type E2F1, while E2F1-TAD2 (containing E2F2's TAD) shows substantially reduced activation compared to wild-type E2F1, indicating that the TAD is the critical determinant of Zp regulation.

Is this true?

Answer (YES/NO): NO